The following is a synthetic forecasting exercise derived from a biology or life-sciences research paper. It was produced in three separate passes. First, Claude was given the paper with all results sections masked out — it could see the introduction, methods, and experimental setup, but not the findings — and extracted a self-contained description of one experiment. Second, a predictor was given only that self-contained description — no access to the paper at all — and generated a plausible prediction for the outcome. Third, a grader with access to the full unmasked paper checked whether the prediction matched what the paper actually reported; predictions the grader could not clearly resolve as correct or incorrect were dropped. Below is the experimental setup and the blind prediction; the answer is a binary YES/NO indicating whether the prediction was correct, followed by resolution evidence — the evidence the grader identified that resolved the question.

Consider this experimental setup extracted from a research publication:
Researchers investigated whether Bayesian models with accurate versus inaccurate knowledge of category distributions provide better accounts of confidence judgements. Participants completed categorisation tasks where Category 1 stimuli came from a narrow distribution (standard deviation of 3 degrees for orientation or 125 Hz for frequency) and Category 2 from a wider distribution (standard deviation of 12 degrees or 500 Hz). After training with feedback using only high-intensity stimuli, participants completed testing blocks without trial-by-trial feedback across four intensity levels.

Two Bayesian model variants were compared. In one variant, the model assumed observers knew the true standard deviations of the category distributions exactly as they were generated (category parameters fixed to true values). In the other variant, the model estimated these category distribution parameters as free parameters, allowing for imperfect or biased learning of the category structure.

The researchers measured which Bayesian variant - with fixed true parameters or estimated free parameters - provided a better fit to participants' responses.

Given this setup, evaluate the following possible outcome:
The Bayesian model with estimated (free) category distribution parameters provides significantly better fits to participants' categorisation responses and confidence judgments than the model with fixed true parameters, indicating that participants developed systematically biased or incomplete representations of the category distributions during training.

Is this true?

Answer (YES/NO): NO